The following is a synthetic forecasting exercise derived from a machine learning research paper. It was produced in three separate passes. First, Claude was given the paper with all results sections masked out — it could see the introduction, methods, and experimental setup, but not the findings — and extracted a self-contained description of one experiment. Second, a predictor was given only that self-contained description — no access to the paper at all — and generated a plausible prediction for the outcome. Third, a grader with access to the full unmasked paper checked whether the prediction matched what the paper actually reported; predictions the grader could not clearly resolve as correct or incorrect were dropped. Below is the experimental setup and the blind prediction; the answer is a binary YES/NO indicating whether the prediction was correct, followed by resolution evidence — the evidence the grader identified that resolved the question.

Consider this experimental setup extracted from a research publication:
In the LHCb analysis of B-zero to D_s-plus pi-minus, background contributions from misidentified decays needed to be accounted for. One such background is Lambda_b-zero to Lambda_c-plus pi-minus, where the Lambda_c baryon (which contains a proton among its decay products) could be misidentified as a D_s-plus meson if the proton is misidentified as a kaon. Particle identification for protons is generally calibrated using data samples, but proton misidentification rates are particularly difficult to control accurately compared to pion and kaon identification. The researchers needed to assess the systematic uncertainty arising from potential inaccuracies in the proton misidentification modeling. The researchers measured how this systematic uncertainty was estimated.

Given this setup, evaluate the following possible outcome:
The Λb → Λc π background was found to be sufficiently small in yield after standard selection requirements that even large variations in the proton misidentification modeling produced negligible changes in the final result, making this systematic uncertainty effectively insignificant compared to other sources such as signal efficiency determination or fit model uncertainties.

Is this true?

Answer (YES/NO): NO